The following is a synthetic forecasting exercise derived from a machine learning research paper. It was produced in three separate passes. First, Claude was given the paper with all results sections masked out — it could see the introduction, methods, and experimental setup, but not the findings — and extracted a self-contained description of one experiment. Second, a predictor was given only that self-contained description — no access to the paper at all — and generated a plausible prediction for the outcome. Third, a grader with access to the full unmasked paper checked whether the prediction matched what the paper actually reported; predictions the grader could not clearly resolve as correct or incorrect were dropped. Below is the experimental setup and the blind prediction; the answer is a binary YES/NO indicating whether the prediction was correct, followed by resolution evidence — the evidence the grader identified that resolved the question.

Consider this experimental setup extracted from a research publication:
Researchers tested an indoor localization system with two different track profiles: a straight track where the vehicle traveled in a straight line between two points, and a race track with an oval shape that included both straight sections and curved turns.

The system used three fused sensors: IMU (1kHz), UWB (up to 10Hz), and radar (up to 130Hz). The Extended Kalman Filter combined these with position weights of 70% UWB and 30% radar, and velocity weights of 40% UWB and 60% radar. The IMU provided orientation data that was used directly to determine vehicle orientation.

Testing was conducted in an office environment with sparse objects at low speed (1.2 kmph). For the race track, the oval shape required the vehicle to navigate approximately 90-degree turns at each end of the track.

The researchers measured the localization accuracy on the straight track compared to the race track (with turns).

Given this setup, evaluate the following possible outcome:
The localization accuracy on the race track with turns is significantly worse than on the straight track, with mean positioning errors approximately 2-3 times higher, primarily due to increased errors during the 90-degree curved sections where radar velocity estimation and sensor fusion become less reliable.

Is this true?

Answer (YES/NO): NO